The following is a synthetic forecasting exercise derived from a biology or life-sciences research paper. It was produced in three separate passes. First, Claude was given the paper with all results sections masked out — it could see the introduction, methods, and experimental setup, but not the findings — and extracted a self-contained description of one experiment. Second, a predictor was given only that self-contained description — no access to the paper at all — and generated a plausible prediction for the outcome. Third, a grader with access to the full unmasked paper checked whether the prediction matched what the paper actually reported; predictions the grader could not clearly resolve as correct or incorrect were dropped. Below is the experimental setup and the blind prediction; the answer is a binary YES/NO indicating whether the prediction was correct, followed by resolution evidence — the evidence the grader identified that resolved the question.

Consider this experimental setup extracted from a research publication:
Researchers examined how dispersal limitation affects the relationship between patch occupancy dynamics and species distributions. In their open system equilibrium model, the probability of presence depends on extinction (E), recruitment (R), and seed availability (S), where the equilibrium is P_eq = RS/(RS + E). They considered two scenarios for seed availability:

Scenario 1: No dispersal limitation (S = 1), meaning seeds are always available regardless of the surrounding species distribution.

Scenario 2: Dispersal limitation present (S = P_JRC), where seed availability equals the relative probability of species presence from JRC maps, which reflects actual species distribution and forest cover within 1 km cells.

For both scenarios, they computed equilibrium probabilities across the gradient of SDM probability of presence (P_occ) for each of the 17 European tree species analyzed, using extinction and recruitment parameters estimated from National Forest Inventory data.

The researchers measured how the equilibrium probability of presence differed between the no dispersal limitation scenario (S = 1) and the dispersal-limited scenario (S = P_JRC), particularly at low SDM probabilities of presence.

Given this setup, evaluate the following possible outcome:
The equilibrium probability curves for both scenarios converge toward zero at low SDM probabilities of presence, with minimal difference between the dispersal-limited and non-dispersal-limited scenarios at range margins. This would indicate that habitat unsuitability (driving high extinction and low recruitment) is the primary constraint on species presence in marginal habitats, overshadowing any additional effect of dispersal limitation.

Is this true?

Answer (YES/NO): NO